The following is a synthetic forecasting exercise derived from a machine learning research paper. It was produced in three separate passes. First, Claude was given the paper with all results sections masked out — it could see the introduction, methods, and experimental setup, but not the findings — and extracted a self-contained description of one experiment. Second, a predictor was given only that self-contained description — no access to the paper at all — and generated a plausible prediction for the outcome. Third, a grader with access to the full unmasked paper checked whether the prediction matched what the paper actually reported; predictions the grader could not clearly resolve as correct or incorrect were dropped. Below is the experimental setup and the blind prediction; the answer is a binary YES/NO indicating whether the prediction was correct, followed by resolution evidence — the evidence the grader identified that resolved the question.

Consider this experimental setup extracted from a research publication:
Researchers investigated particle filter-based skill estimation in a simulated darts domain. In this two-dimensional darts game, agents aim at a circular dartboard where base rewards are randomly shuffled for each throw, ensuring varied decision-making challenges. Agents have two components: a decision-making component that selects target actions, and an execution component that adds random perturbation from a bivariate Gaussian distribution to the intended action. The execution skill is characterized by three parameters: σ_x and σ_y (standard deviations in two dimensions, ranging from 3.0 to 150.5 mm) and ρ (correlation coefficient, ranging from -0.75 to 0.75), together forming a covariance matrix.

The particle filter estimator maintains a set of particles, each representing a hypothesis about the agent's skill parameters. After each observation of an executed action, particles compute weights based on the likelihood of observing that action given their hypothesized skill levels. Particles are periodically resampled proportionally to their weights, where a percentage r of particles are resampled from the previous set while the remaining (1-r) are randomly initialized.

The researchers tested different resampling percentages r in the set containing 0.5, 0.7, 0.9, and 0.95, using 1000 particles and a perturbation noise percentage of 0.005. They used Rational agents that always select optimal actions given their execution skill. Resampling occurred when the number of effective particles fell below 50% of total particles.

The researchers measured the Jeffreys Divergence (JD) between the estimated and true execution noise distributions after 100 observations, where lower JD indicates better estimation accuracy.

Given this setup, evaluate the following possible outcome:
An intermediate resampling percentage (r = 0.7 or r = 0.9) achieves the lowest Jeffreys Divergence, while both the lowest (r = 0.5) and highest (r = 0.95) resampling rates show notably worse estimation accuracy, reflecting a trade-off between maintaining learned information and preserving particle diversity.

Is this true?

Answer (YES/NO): NO